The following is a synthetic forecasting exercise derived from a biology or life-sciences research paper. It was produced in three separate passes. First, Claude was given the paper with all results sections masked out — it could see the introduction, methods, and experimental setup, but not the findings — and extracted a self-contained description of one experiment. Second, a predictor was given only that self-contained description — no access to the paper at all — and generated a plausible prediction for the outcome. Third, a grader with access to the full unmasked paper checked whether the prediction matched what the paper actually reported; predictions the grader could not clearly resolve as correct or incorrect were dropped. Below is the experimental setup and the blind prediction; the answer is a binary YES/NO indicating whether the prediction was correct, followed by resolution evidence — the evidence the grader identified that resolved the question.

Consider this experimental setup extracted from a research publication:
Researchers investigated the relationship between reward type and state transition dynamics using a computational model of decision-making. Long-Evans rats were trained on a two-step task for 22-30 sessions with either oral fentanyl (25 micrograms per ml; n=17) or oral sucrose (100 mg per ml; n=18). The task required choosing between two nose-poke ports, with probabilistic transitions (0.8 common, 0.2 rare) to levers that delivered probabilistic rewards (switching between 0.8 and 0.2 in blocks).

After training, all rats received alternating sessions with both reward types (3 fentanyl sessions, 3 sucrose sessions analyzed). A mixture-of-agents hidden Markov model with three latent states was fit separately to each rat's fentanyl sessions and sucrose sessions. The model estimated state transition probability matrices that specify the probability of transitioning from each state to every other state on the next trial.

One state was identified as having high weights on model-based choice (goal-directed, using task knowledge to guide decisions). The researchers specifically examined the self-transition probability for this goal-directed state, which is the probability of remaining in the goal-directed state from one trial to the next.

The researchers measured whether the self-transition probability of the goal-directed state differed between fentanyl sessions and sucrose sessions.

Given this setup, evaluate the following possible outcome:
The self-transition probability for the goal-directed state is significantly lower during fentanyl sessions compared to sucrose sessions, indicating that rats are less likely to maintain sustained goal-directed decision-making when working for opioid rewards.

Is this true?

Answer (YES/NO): YES